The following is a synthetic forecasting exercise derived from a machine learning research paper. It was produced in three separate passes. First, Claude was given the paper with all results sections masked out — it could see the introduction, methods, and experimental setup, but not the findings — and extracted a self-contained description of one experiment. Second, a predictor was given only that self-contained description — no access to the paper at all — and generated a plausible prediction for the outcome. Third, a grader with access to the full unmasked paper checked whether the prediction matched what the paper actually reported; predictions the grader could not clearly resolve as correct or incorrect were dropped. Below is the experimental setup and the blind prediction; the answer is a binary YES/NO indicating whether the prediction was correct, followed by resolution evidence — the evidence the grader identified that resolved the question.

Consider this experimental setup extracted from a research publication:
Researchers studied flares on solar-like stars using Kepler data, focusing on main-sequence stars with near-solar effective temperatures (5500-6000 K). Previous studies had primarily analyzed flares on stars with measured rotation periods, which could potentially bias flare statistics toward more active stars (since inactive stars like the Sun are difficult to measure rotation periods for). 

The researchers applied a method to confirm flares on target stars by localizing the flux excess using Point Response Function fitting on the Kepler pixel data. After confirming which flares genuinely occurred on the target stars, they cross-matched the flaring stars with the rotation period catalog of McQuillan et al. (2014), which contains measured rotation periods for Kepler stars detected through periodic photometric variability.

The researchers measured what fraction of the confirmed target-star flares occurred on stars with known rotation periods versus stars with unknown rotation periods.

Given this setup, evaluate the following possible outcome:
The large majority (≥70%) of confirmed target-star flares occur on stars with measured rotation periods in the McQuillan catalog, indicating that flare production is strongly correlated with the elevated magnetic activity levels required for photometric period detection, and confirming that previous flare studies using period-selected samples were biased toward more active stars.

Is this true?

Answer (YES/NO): NO